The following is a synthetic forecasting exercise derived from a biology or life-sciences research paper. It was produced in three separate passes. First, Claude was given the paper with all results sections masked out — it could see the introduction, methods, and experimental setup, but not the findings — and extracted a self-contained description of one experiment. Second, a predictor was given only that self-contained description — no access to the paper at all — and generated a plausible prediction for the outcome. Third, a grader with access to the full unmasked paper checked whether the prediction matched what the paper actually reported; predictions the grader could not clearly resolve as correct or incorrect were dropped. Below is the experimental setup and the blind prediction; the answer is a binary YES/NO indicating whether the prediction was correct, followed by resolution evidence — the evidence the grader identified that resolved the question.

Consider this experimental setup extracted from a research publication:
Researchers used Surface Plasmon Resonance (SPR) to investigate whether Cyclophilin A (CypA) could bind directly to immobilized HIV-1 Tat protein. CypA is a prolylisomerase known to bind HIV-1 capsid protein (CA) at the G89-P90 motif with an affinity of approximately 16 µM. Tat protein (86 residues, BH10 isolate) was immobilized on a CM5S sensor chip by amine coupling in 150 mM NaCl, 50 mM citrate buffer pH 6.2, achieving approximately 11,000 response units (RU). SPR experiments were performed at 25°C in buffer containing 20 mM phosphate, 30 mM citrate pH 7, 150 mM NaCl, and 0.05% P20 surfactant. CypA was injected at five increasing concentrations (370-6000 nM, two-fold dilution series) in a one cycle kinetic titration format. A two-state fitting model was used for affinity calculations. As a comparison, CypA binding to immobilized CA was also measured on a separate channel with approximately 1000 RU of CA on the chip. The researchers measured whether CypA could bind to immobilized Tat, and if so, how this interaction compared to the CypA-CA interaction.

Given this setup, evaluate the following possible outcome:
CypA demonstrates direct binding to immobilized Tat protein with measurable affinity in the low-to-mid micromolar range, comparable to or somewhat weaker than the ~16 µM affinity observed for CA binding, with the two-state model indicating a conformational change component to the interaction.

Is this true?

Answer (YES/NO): NO